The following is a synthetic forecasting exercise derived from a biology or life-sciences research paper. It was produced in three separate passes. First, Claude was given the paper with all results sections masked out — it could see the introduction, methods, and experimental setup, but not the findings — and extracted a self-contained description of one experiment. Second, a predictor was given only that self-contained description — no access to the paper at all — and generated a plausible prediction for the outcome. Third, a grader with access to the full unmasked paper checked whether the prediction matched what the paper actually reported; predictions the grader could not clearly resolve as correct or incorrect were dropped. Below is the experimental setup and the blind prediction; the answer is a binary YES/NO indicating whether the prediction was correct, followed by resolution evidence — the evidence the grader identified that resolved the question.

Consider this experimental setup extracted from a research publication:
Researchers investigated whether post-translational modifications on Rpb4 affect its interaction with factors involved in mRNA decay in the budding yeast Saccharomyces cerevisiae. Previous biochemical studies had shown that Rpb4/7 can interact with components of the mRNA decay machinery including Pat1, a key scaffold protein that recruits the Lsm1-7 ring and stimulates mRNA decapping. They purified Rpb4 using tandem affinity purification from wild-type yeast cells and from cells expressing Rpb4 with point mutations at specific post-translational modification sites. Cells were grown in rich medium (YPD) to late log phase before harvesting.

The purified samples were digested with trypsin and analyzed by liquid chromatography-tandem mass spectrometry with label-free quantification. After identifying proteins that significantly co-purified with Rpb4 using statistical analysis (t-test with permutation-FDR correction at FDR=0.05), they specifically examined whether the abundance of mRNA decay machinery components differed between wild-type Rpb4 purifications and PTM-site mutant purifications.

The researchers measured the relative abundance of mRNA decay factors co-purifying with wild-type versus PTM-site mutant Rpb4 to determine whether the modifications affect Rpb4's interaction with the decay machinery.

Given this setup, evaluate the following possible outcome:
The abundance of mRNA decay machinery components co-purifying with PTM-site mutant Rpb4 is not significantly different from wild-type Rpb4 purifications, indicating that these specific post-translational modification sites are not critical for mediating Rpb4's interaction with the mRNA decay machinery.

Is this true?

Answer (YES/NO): NO